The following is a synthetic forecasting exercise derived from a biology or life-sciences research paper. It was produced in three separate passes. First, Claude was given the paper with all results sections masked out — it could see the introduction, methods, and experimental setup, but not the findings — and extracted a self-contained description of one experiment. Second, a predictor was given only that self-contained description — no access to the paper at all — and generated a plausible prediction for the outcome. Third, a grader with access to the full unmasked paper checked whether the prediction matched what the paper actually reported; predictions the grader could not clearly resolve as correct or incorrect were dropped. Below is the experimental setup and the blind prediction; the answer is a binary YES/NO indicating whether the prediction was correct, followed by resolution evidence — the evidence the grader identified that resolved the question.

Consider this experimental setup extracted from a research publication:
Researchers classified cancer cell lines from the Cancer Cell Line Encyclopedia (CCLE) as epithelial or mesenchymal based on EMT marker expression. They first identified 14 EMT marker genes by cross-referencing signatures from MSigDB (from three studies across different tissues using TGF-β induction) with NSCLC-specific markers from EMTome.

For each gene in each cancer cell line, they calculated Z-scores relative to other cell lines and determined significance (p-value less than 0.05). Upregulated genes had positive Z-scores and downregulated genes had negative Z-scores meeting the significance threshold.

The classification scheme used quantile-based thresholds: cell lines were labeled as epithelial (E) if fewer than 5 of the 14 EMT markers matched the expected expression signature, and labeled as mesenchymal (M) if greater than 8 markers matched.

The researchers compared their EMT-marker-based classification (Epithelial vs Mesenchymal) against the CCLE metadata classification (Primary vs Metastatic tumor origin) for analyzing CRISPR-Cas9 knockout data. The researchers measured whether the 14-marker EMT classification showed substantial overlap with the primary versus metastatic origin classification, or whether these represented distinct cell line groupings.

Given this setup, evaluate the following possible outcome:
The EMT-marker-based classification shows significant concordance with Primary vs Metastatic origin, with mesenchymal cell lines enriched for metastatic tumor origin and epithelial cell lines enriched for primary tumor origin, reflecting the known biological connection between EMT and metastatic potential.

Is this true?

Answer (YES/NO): NO